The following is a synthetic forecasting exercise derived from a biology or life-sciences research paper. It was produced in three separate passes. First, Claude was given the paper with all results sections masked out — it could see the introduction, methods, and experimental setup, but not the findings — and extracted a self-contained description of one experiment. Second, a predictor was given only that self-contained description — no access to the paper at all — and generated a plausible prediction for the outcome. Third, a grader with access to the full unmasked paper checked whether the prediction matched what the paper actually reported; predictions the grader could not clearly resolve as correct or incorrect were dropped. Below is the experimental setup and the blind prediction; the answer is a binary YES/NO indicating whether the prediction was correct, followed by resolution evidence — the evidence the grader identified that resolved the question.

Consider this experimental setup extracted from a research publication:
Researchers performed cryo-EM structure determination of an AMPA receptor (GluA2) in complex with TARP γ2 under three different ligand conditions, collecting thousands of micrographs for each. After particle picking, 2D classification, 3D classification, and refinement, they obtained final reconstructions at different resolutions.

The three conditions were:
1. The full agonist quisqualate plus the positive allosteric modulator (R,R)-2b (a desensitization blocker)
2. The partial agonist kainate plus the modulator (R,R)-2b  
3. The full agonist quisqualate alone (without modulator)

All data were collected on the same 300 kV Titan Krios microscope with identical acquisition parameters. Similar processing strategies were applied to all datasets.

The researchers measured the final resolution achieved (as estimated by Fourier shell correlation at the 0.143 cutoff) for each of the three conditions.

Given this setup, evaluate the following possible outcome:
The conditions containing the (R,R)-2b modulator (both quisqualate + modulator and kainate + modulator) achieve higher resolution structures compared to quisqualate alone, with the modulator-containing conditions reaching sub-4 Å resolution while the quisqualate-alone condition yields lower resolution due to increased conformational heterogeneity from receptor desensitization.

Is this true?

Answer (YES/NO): NO